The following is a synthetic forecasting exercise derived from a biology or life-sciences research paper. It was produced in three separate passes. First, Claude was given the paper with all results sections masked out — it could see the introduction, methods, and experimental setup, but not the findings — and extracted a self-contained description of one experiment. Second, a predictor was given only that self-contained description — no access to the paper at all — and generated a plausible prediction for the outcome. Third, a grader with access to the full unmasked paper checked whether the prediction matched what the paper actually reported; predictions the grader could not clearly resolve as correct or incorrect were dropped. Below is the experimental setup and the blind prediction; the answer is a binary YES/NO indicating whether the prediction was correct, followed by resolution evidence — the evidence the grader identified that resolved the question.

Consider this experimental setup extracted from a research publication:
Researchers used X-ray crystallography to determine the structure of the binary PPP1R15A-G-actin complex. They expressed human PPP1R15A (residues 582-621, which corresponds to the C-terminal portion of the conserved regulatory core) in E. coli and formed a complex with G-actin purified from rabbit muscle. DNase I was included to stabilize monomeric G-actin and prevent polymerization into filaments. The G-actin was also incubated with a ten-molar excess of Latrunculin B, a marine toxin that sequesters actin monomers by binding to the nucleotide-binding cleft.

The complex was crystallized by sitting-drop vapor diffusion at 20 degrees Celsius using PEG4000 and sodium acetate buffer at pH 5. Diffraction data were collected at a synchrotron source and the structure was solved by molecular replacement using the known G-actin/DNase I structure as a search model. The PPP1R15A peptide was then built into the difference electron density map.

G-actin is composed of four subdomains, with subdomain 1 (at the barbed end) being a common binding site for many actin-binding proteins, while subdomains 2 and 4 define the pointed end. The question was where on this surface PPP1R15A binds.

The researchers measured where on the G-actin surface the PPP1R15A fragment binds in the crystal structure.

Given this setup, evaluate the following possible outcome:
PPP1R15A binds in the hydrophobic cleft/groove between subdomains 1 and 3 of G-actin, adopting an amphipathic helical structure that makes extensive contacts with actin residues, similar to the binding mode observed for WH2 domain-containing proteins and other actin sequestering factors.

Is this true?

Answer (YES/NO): YES